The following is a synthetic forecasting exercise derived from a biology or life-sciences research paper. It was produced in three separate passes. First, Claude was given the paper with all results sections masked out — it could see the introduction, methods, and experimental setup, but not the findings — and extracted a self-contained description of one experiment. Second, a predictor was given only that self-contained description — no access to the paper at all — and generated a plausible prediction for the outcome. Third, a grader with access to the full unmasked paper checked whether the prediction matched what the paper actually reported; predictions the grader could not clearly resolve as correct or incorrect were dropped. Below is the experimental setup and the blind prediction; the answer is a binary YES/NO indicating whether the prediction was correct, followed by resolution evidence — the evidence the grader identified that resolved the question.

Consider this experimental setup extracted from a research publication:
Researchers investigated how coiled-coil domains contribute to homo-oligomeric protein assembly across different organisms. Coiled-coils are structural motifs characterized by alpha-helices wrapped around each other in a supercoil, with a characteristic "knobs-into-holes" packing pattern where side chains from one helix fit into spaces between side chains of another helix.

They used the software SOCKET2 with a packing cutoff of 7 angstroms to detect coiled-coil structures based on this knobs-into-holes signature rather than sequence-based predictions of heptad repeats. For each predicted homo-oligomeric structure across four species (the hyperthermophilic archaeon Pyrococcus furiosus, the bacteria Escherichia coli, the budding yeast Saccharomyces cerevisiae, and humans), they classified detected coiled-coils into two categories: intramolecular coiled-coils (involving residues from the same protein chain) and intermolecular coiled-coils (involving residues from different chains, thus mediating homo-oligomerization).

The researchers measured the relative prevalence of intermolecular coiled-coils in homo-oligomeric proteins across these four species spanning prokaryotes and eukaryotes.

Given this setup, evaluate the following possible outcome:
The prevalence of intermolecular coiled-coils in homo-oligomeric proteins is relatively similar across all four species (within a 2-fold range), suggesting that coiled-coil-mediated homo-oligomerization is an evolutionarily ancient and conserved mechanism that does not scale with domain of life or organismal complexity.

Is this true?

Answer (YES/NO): NO